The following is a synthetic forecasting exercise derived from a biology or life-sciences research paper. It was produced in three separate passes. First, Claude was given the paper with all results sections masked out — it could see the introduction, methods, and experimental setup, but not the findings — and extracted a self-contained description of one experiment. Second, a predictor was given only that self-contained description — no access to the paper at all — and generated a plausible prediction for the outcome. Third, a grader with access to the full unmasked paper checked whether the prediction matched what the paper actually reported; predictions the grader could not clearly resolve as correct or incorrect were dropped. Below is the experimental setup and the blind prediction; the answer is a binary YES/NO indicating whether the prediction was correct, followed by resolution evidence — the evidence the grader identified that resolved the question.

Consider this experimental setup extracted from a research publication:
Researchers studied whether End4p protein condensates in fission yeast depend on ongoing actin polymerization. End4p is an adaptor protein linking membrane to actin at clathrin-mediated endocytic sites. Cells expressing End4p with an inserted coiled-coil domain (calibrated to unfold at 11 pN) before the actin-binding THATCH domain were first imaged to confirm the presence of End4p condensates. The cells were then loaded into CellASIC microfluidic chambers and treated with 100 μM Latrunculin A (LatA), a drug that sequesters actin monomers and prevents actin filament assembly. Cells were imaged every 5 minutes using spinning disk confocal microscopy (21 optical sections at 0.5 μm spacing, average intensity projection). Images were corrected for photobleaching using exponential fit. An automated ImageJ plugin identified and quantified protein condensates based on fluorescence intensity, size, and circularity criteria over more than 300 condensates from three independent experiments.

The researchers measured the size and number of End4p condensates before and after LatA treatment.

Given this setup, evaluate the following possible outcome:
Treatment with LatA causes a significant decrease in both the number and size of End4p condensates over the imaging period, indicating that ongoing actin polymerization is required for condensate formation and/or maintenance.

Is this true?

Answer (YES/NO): YES